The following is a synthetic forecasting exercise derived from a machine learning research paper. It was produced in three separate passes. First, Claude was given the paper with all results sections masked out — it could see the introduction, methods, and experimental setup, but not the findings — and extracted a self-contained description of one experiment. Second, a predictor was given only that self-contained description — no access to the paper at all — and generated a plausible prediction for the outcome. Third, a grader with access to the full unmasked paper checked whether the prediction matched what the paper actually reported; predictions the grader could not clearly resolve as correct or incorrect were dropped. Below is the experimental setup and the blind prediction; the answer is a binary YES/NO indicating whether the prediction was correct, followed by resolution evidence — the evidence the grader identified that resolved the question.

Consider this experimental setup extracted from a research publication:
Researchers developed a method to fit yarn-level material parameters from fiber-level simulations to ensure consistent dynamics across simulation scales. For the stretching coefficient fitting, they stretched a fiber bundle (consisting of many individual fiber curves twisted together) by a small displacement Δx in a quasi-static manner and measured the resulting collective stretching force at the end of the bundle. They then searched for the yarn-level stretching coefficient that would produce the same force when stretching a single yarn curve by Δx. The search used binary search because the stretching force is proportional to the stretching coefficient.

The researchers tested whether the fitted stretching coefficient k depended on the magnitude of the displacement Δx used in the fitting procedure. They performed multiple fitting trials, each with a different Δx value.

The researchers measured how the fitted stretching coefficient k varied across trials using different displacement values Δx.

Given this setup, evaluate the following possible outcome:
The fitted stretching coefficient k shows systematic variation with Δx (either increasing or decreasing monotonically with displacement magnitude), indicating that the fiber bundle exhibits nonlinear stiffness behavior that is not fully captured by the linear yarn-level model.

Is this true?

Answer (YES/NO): NO